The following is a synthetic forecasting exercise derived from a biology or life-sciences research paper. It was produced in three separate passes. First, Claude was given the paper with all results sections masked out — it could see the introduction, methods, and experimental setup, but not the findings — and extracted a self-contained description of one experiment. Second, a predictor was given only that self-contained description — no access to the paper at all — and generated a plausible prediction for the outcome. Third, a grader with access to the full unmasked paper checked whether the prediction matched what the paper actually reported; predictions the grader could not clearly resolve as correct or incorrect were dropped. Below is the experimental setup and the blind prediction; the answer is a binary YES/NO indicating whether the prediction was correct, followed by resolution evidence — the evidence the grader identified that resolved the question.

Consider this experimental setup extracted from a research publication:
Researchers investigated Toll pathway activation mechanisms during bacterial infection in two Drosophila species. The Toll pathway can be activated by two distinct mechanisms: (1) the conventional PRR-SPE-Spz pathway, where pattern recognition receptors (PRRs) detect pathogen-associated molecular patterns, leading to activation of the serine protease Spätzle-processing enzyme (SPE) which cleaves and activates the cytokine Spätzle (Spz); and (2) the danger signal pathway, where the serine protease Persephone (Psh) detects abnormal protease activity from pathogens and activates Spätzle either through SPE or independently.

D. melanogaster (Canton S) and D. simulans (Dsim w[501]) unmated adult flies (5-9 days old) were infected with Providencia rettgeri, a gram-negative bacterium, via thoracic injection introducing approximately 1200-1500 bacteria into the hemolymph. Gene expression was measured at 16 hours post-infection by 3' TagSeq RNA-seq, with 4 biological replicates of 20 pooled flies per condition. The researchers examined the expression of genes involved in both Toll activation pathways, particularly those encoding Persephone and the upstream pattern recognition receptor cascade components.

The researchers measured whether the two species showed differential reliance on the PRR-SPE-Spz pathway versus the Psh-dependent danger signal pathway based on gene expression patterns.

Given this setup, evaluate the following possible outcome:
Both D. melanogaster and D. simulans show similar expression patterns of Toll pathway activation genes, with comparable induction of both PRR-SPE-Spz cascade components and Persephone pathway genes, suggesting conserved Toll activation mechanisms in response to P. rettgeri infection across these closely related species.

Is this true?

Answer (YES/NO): NO